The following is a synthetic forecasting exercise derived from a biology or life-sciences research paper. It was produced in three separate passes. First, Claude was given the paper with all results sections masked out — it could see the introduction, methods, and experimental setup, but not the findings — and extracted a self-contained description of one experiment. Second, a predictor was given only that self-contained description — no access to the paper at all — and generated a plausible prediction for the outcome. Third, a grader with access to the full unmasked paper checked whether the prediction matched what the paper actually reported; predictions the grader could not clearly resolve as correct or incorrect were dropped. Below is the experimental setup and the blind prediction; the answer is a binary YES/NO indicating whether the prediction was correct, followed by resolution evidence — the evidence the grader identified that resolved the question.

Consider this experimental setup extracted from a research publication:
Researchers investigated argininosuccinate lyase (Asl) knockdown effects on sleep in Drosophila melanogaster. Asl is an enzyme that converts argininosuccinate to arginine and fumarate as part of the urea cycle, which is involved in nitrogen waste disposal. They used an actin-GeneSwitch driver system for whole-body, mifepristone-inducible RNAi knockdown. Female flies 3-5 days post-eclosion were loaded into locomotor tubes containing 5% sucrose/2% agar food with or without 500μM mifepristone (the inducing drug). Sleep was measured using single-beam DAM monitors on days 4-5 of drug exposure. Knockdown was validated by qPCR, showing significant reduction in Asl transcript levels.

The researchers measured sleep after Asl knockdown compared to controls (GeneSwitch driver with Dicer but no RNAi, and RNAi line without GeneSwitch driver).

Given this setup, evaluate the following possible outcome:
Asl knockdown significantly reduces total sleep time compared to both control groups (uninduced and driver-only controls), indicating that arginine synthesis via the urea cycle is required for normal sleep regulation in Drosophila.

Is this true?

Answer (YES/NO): YES